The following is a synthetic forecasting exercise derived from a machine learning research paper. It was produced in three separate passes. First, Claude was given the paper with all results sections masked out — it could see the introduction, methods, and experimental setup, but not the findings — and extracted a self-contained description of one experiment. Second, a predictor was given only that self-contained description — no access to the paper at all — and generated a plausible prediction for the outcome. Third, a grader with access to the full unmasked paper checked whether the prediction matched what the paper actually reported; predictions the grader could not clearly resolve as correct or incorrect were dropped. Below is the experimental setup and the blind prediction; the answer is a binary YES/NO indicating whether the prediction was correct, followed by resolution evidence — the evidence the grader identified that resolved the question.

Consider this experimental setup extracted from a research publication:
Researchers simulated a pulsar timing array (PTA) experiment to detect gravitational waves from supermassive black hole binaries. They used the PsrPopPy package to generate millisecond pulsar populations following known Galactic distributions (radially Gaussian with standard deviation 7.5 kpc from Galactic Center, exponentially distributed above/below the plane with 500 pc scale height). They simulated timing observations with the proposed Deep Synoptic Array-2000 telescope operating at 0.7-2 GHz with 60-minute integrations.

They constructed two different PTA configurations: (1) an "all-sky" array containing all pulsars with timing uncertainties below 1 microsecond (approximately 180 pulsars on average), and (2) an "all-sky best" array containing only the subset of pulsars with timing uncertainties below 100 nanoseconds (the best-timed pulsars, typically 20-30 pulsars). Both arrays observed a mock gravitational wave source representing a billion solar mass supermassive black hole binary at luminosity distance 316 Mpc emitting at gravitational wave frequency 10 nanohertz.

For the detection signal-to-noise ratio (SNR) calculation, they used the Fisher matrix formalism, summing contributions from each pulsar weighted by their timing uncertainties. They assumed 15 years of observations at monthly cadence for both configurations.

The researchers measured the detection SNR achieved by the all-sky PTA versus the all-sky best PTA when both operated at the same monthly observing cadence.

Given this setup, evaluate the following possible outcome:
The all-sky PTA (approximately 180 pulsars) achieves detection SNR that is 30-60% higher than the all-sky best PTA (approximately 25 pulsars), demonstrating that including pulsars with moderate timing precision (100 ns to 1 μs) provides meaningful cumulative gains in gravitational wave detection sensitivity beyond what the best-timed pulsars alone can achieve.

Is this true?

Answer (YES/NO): NO